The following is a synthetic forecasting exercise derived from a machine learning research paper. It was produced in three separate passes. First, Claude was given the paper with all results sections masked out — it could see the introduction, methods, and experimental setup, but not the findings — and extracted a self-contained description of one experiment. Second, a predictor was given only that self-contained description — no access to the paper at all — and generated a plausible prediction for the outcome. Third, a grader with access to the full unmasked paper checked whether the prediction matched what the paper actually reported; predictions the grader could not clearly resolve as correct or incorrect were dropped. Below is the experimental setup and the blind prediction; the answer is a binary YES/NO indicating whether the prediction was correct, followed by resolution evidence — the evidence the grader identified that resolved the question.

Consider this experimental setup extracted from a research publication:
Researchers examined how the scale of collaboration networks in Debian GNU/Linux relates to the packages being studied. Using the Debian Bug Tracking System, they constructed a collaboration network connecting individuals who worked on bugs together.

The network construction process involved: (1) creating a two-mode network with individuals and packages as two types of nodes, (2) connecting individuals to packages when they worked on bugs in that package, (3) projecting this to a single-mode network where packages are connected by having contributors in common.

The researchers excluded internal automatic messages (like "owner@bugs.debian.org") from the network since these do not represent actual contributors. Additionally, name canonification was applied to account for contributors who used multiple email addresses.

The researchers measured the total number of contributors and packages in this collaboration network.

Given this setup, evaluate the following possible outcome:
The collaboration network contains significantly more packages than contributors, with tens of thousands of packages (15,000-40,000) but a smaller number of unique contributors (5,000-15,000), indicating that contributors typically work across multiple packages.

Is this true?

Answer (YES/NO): NO